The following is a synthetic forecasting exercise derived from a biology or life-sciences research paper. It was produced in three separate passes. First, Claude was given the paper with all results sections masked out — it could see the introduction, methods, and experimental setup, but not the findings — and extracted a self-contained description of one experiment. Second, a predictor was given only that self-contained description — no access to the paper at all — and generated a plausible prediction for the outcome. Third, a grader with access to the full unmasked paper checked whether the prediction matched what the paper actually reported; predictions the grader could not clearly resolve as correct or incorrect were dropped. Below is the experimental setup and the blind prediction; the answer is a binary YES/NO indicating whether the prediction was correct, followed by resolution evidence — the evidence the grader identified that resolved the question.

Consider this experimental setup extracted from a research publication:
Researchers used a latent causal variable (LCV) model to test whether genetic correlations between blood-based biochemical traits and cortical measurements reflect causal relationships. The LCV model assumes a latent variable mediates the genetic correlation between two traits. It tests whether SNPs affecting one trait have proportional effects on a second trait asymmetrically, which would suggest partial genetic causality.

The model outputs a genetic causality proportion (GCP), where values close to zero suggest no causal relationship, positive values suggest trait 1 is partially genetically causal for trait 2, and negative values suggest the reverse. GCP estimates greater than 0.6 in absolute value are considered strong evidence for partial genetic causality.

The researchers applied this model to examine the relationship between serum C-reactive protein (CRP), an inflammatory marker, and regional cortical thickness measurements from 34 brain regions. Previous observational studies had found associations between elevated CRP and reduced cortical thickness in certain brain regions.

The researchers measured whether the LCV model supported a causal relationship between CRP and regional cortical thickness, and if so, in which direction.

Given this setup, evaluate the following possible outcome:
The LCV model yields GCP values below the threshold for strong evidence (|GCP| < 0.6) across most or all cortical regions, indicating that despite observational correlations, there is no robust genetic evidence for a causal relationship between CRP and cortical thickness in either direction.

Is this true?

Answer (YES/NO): NO